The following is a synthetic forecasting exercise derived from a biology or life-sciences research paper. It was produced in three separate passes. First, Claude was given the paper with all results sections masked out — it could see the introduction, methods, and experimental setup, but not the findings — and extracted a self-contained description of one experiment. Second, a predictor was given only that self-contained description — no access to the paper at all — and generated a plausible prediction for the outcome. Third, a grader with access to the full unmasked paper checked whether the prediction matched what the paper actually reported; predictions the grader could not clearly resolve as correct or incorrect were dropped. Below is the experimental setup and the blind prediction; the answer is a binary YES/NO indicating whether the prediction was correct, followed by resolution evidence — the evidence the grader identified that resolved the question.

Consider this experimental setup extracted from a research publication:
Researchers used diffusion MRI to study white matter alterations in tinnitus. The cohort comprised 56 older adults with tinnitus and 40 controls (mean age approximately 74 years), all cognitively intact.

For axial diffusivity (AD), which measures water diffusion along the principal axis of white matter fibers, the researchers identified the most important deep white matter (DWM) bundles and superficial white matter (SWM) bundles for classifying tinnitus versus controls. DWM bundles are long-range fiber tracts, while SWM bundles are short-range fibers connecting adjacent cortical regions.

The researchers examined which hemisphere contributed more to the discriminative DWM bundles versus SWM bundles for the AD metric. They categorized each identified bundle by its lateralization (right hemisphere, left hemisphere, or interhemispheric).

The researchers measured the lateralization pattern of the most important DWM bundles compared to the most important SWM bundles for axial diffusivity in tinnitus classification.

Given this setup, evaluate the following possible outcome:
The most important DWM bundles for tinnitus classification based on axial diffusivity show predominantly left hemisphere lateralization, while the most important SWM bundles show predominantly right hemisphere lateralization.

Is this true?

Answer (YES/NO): NO